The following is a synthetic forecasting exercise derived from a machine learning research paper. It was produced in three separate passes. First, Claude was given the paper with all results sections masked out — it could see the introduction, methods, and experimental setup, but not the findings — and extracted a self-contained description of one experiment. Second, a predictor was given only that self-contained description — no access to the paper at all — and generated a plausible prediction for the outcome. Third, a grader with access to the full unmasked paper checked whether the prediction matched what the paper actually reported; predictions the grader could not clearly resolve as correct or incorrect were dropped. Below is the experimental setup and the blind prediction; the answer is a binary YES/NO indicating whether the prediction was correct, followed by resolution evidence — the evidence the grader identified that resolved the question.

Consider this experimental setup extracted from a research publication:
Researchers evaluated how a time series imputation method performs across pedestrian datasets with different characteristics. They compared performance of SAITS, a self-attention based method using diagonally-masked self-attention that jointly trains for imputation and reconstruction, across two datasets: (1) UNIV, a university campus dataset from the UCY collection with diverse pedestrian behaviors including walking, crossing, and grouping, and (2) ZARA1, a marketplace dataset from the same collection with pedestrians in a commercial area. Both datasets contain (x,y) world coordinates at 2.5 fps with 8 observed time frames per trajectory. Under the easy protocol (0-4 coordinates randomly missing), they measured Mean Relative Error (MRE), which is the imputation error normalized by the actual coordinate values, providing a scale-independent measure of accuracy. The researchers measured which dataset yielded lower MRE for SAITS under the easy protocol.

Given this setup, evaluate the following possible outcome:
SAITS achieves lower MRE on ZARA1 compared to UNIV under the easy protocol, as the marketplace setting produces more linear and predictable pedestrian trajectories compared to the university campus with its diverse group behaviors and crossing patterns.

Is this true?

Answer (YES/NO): NO